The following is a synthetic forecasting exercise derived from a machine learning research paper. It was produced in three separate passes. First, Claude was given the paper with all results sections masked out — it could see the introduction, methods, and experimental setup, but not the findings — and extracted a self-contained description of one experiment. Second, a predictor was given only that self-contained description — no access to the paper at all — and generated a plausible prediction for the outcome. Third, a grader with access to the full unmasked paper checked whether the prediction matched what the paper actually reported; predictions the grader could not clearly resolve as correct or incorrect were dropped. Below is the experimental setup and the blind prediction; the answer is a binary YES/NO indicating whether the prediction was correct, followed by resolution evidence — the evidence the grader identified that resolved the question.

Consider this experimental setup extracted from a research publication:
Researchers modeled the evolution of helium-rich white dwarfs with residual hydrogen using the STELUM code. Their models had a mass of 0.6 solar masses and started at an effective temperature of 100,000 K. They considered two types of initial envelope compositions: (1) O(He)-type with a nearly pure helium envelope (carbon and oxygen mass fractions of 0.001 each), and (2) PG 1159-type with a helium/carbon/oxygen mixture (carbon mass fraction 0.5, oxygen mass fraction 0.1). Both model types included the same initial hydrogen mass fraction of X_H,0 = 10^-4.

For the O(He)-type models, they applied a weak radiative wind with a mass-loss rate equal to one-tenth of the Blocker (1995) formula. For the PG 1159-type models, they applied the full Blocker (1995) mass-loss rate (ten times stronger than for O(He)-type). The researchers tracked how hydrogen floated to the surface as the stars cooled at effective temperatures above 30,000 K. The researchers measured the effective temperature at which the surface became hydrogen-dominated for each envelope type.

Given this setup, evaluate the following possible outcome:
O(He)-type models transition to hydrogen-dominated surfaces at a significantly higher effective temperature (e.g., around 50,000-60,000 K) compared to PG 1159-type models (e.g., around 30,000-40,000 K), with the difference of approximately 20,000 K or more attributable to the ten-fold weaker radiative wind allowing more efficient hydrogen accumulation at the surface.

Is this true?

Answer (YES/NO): NO